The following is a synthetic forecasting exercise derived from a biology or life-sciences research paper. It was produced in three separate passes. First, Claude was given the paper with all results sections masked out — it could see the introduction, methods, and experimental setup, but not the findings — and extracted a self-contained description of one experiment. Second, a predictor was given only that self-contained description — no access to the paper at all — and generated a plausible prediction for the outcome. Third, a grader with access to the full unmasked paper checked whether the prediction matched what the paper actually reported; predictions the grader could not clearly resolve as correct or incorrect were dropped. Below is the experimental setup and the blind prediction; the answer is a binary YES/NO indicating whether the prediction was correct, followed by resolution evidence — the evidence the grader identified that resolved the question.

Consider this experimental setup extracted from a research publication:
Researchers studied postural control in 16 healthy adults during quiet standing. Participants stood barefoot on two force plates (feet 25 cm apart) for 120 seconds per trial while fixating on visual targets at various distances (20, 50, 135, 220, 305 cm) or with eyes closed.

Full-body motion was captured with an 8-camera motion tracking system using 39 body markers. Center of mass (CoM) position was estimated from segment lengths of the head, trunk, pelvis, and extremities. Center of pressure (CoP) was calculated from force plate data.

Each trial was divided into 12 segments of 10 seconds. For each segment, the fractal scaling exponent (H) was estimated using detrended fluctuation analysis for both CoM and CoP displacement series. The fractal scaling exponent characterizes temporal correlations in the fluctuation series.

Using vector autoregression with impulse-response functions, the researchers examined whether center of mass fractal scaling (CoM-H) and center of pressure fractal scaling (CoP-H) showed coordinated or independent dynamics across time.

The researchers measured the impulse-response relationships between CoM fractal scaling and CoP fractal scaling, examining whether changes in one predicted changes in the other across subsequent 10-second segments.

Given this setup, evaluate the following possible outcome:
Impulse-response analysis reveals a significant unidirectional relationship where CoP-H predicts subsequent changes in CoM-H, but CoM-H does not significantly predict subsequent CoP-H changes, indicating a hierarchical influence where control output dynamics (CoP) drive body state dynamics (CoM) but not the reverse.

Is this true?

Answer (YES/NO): NO